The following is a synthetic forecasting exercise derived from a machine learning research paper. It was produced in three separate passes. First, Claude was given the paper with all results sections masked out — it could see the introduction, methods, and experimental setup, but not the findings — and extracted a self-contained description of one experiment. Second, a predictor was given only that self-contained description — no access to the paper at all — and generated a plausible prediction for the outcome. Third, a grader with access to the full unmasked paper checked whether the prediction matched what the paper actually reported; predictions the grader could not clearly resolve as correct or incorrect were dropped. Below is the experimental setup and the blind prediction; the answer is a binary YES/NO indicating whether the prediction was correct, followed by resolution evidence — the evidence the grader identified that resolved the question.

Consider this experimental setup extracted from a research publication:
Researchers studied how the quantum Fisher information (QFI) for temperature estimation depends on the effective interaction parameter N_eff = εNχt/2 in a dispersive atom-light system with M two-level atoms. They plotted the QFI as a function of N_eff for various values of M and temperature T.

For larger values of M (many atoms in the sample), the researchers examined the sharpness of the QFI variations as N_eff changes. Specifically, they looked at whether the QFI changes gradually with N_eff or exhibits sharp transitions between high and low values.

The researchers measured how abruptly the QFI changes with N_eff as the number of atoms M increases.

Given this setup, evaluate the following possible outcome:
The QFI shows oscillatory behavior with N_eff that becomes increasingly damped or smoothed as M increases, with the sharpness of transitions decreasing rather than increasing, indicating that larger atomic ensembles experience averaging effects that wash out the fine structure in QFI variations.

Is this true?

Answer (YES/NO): NO